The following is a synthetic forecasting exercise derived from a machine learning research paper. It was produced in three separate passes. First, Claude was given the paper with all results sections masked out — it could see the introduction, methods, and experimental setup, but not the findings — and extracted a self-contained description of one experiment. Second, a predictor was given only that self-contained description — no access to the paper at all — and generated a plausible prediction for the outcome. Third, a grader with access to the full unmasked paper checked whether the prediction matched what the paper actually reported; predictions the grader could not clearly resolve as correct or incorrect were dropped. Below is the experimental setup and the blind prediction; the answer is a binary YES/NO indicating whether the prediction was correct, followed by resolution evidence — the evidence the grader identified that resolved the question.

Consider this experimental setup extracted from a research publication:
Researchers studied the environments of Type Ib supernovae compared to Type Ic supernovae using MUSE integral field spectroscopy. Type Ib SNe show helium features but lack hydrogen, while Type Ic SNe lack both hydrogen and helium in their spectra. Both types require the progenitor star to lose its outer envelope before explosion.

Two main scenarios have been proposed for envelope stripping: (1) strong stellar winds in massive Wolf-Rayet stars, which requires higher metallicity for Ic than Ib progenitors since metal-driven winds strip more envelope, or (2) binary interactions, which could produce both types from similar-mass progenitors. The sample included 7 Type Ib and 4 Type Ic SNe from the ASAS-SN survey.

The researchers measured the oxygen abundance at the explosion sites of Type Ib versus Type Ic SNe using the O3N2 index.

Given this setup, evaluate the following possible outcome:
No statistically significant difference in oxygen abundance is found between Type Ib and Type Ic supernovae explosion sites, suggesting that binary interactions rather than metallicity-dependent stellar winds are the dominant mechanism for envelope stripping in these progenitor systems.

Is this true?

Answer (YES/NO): NO